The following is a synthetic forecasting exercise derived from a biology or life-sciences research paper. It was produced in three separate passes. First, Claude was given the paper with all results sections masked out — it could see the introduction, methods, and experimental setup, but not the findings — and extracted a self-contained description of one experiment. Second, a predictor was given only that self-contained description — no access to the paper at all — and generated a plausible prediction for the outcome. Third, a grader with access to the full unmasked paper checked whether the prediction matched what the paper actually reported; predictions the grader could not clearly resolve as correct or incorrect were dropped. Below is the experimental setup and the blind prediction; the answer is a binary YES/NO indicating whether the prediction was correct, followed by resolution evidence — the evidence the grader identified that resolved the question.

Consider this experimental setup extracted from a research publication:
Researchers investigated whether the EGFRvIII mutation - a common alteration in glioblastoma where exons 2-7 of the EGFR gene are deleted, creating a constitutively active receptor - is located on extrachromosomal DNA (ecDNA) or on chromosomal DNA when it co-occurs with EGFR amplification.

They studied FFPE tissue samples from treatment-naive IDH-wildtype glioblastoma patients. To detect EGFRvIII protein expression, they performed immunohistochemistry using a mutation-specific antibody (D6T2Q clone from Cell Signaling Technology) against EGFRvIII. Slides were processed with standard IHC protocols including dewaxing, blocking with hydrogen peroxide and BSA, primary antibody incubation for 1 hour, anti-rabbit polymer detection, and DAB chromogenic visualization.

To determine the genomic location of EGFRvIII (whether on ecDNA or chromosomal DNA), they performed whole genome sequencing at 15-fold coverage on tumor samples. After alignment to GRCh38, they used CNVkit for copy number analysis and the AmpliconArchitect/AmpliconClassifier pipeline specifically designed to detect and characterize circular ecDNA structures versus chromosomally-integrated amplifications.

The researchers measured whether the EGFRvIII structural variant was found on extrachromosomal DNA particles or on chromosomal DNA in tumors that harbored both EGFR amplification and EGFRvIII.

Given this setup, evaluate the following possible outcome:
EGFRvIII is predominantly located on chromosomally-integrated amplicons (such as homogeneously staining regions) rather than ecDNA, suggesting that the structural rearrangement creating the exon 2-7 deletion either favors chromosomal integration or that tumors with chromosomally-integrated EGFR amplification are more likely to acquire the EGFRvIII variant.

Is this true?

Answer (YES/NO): NO